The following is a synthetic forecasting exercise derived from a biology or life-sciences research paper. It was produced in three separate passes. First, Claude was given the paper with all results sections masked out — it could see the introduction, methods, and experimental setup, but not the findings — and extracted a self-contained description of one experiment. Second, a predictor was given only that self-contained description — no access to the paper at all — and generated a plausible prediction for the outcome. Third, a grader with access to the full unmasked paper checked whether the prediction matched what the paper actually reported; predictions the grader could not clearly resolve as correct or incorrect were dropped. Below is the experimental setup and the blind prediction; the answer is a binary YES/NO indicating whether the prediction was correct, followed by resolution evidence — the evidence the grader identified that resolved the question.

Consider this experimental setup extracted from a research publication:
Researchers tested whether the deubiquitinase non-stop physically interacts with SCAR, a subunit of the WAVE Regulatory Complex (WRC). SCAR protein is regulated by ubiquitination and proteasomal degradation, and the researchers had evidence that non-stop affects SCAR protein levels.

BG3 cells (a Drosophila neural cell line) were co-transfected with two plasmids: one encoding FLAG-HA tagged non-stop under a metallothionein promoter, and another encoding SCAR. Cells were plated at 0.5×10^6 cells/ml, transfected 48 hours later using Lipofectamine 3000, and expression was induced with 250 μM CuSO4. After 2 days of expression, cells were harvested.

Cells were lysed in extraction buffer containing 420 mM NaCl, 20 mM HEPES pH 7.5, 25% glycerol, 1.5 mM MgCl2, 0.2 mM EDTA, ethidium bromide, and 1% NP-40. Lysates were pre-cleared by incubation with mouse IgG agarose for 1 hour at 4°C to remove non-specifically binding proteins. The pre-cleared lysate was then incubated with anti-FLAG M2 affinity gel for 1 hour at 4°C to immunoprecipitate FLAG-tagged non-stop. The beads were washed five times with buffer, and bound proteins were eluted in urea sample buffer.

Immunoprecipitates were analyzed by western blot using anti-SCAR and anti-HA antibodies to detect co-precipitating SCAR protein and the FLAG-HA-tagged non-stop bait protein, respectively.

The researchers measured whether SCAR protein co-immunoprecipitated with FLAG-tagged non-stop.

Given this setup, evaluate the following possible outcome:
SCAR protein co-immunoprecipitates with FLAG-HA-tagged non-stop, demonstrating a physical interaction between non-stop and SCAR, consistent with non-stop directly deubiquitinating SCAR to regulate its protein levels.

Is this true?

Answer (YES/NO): YES